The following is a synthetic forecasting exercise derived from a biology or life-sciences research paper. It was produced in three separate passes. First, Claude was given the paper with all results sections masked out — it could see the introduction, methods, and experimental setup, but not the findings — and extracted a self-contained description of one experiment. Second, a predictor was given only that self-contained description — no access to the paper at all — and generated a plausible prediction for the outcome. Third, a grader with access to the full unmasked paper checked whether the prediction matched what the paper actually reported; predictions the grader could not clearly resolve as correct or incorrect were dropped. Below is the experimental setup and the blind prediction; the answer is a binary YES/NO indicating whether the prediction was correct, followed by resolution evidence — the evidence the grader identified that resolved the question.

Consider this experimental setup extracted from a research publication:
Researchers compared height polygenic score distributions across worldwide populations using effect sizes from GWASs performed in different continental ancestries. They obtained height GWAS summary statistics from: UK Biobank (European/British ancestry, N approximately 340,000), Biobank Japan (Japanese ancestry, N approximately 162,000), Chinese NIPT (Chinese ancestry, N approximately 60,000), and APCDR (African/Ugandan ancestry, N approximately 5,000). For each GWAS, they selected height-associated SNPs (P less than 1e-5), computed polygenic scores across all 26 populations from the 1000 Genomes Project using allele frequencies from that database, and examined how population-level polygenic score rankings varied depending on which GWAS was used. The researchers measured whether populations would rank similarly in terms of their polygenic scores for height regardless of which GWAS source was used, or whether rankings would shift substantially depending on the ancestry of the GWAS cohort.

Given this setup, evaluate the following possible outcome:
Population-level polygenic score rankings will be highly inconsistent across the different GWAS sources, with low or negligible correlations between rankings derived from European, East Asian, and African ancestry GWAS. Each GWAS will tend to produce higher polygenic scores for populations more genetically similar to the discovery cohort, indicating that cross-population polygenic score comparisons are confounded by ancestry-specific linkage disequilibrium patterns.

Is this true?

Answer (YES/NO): NO